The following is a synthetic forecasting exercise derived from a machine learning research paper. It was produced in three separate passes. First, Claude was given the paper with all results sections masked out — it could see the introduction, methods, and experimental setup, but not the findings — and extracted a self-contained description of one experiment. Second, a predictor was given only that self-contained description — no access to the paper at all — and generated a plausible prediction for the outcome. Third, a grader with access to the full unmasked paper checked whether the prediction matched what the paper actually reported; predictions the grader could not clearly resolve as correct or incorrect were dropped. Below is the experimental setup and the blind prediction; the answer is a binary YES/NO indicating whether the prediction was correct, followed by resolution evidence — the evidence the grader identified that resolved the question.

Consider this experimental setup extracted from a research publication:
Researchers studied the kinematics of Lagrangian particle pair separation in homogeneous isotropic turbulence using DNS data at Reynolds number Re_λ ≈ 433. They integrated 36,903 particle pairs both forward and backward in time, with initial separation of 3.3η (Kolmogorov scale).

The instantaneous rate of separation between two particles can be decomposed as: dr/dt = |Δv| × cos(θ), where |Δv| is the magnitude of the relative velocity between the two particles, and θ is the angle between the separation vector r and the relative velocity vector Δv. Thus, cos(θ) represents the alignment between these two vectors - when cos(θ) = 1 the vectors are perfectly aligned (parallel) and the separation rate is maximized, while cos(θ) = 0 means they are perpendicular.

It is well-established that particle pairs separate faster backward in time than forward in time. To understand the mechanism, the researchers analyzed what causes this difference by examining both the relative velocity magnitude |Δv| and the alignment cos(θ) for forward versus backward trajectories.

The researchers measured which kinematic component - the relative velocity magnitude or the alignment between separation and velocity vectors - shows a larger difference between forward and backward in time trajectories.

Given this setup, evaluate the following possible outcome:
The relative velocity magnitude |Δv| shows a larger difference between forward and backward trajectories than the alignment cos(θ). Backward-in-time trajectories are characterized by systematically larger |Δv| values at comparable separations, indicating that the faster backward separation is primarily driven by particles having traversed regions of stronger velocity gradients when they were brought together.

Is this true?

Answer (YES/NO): NO